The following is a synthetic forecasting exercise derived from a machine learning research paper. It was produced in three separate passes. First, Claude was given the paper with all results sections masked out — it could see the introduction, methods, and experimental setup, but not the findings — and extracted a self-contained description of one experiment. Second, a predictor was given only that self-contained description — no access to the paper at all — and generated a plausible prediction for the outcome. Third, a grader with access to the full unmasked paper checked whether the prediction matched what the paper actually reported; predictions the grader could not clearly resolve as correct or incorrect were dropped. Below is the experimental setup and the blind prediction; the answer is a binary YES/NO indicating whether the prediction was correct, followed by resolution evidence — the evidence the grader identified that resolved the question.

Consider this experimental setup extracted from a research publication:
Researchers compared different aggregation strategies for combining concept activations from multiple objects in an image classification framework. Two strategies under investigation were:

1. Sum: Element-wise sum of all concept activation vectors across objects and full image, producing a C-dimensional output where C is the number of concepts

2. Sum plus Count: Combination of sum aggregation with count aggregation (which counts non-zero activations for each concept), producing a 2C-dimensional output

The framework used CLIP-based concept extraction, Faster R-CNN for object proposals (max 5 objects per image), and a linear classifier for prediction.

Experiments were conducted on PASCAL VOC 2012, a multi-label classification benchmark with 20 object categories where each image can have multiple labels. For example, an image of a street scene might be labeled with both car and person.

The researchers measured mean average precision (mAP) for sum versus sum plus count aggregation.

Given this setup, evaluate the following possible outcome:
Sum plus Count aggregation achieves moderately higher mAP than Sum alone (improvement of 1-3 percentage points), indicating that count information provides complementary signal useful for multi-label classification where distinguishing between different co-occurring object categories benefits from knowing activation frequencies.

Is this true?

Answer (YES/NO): YES